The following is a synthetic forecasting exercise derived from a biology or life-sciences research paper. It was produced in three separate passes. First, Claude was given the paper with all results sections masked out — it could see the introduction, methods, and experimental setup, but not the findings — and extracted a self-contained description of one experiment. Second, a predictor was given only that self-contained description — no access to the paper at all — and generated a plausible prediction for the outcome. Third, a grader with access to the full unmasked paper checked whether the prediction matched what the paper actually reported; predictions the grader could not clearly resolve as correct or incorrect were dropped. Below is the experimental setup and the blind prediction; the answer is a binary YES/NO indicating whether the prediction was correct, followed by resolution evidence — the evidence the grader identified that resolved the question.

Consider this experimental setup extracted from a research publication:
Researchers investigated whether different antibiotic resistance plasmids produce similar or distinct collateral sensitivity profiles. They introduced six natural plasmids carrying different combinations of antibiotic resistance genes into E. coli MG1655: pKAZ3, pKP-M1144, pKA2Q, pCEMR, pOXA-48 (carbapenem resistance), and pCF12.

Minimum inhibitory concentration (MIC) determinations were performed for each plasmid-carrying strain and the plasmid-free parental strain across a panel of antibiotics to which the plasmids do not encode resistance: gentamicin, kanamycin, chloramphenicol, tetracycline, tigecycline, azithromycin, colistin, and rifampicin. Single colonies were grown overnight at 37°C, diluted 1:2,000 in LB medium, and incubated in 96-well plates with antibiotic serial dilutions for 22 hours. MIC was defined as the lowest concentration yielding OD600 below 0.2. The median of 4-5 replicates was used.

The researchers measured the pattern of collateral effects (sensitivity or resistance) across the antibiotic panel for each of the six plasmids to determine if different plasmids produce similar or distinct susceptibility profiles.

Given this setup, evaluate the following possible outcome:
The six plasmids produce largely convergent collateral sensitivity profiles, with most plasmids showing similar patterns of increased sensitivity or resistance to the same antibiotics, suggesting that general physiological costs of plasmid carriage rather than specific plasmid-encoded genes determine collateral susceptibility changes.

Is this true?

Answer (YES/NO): NO